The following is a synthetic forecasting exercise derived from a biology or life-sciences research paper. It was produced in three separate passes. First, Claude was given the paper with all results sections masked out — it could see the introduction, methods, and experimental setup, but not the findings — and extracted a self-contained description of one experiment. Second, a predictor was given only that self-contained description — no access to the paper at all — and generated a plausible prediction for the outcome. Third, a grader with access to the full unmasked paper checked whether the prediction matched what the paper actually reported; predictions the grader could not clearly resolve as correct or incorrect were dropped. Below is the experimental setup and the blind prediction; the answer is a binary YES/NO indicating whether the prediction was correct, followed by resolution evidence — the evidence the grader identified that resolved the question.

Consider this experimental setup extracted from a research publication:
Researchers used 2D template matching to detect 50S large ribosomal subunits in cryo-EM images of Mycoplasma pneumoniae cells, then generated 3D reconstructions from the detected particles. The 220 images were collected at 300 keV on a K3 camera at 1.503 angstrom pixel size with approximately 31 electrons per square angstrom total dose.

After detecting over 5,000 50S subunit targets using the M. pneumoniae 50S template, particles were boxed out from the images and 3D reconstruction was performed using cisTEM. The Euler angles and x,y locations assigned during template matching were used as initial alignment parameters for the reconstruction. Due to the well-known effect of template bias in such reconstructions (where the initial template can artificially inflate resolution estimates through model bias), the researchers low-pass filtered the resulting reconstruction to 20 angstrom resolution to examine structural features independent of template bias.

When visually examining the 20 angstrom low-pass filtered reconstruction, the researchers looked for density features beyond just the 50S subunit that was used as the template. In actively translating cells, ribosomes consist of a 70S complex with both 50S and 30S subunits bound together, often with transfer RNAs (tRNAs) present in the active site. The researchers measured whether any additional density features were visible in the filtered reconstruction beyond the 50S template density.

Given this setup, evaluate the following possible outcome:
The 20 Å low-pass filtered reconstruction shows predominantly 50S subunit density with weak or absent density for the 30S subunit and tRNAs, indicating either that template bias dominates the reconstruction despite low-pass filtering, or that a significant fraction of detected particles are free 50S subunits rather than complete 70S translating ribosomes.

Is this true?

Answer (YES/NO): NO